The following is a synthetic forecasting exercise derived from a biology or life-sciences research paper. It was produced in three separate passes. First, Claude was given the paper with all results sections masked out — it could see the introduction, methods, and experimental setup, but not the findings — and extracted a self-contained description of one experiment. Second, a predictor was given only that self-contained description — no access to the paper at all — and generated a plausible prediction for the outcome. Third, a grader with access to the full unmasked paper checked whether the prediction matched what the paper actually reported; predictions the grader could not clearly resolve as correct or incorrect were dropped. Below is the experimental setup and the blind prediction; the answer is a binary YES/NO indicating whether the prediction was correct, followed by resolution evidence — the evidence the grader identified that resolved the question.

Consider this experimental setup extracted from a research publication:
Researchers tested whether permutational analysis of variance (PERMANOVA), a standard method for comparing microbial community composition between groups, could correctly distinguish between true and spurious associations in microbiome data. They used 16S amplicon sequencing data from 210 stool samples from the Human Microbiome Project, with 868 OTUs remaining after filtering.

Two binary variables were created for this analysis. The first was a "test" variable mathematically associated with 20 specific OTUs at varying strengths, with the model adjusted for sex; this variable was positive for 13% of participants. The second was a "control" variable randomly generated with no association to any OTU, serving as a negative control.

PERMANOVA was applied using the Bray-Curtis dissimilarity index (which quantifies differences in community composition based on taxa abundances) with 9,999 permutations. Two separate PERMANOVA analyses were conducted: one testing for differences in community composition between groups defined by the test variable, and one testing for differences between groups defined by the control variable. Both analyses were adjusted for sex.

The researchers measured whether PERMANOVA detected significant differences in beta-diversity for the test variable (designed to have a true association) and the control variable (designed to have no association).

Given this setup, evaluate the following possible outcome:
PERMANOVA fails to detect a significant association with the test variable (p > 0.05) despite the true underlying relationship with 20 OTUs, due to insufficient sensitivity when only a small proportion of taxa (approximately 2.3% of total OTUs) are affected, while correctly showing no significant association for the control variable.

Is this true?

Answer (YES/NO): YES